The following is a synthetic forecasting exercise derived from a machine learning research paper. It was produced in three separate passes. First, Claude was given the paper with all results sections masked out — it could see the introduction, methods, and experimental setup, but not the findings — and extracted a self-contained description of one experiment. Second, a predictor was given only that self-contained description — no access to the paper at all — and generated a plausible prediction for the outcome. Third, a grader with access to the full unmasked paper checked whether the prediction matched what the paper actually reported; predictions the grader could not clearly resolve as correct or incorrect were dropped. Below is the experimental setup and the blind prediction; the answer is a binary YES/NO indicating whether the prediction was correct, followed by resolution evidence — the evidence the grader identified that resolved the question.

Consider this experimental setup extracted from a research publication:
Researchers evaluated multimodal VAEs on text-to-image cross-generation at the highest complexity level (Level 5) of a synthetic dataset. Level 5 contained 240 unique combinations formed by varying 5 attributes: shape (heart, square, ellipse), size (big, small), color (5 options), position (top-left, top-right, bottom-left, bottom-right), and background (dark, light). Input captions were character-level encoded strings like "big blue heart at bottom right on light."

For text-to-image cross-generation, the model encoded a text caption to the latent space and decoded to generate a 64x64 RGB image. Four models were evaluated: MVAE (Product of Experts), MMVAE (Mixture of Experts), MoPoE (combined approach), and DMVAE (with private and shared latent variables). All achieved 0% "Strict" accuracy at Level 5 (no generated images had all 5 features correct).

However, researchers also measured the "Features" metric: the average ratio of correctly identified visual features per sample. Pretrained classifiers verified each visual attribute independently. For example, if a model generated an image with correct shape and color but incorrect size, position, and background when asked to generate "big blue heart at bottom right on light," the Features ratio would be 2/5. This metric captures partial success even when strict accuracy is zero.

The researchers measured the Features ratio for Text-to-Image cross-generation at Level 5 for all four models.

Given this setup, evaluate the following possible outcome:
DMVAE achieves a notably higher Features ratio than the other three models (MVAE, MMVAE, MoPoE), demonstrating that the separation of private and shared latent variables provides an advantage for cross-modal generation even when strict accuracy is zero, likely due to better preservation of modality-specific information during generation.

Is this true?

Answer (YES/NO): NO